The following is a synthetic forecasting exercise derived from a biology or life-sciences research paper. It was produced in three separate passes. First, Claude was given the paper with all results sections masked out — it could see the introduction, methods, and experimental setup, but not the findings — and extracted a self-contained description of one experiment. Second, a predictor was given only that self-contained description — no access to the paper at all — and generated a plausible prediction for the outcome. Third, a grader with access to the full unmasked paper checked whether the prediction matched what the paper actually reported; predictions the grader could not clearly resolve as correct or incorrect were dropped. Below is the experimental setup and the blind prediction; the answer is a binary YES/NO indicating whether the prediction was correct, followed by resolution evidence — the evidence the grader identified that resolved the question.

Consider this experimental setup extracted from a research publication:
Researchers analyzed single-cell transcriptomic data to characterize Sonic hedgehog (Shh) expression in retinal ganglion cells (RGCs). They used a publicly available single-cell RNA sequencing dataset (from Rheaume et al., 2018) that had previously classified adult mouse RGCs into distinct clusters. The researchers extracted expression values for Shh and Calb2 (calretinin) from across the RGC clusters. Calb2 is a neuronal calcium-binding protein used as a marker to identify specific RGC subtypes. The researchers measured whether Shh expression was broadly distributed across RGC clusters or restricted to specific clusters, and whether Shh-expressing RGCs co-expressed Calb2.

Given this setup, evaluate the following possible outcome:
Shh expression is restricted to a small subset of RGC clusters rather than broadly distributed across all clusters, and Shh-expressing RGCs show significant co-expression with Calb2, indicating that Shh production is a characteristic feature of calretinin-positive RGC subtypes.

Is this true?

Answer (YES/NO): NO